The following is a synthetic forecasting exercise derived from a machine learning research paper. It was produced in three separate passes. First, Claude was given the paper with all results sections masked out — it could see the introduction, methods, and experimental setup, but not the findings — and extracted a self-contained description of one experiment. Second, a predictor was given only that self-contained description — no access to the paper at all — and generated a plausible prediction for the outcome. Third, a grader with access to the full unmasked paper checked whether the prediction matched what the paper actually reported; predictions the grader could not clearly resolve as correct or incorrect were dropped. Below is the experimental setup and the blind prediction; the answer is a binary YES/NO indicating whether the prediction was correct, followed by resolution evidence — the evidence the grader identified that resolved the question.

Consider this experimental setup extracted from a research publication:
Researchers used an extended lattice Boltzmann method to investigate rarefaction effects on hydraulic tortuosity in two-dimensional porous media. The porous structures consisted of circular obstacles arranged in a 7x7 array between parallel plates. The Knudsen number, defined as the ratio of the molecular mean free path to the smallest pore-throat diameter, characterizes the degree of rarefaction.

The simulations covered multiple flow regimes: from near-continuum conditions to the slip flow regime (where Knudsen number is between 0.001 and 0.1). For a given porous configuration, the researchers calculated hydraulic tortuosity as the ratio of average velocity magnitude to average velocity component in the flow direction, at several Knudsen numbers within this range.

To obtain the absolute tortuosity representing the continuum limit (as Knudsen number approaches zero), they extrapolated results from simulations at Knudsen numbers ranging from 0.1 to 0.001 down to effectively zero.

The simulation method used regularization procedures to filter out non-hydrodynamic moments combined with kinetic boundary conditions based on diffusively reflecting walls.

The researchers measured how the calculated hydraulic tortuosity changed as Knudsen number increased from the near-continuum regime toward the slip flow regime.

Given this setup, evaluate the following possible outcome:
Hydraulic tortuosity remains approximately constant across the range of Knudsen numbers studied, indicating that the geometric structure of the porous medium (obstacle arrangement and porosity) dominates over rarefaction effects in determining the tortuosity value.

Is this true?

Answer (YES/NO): NO